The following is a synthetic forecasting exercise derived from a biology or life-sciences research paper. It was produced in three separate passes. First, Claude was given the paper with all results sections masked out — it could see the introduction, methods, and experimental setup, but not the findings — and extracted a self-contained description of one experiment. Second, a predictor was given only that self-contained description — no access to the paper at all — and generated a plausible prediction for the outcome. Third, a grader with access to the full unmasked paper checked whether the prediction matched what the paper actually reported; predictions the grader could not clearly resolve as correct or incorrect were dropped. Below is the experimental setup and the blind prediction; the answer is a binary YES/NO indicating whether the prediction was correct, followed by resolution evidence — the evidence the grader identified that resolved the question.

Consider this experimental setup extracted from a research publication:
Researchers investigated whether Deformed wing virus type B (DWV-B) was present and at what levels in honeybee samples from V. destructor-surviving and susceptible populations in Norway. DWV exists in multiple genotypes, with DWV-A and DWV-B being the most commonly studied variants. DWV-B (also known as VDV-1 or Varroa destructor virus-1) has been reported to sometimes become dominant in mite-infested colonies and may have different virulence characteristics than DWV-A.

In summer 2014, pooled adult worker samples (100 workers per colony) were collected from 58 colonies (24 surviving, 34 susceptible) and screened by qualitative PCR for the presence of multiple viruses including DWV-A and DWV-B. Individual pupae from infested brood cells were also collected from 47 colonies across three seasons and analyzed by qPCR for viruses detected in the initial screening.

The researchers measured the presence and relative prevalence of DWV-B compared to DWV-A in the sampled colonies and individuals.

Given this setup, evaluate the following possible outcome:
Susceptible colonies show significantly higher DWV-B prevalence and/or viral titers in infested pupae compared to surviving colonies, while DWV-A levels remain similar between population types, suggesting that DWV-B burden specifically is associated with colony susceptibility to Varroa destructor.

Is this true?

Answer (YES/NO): NO